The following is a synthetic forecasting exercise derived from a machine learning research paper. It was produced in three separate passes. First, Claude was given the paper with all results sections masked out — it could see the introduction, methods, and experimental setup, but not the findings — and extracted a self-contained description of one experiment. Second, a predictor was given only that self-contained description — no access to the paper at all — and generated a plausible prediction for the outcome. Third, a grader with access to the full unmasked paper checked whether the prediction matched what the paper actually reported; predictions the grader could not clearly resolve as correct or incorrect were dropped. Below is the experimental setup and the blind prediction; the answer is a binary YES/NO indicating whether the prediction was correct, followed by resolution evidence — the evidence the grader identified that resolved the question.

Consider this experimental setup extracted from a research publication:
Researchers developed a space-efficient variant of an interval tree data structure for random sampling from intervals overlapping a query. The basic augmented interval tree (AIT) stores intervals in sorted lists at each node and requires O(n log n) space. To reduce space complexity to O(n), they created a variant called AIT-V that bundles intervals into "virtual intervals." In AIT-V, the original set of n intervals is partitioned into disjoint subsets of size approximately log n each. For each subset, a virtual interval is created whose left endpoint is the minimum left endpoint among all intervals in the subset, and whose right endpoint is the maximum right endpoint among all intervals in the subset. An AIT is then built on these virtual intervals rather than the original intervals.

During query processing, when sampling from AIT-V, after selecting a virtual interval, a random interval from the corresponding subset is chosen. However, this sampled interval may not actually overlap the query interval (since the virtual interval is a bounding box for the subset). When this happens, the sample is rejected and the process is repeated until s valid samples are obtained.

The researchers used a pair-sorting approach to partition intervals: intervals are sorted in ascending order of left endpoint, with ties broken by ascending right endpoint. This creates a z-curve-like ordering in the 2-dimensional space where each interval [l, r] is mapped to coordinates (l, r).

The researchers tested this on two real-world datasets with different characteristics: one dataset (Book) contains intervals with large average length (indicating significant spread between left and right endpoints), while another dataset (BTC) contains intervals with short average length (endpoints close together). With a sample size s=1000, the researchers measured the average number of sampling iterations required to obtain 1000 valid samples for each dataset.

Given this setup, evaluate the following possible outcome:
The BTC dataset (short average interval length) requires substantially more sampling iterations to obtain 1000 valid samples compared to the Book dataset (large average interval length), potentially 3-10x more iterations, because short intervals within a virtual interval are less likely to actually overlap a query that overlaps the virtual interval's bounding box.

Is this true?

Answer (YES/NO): NO